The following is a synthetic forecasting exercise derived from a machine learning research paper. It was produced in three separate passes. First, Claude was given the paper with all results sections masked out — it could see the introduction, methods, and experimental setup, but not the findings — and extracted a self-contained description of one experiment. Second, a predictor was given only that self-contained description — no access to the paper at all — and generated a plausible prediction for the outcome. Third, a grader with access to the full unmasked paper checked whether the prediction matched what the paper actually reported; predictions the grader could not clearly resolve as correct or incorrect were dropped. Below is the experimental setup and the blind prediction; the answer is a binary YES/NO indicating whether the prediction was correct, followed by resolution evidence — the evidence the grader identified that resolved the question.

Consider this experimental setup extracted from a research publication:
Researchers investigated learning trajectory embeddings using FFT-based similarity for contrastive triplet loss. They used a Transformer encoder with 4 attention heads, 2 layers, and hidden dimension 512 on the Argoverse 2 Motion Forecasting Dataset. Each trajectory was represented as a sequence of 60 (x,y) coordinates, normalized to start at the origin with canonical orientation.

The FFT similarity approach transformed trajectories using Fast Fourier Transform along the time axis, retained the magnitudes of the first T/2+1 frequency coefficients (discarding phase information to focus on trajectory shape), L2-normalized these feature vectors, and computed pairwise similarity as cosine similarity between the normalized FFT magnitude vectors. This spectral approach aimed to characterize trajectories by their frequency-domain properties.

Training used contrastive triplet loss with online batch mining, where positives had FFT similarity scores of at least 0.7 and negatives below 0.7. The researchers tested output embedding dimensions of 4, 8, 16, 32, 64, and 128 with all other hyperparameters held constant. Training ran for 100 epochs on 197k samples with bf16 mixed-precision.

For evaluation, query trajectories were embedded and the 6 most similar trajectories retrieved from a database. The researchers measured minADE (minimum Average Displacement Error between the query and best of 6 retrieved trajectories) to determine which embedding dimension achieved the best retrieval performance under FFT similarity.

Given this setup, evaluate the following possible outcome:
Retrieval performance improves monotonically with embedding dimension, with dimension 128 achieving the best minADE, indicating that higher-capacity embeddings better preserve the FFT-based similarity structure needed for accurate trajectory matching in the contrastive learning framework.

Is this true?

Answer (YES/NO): NO